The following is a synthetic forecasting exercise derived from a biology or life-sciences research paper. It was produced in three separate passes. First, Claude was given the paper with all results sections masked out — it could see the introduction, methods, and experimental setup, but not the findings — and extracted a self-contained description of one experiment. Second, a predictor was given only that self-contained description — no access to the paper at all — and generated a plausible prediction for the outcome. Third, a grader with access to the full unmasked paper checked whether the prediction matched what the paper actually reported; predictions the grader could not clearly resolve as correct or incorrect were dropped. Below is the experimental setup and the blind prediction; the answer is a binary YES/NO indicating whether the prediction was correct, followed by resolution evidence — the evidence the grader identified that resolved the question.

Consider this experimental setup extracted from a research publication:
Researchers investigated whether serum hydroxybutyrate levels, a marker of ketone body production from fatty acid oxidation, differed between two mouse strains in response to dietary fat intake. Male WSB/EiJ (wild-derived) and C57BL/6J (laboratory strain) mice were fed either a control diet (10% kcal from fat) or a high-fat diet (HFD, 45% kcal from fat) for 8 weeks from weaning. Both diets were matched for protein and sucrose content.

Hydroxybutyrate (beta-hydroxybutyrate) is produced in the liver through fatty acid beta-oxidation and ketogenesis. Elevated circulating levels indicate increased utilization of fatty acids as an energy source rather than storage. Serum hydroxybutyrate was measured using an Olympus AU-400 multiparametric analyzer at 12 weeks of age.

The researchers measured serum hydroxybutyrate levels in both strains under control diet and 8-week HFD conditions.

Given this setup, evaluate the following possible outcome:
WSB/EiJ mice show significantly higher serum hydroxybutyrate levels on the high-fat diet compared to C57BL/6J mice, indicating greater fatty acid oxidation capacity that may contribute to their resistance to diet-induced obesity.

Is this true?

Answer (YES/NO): YES